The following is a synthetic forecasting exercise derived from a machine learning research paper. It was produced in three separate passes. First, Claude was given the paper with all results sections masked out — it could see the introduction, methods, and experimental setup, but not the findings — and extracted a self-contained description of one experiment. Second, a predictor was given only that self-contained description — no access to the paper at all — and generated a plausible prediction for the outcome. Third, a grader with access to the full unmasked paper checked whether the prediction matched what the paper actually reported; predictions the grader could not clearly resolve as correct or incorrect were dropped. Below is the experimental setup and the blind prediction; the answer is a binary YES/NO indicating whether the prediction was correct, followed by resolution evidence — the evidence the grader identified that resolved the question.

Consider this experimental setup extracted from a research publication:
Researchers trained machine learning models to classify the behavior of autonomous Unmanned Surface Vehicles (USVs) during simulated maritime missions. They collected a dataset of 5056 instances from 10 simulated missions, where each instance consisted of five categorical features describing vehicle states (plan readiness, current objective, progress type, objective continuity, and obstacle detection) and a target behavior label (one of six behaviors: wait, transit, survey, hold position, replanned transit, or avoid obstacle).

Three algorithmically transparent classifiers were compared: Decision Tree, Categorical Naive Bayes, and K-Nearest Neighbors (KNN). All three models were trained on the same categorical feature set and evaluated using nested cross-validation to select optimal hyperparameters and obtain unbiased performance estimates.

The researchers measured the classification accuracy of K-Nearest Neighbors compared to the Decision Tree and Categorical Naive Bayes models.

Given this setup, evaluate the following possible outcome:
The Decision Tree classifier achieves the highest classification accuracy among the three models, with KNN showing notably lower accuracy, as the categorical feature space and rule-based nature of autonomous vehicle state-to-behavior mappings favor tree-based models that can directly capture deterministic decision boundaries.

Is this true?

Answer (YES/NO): YES